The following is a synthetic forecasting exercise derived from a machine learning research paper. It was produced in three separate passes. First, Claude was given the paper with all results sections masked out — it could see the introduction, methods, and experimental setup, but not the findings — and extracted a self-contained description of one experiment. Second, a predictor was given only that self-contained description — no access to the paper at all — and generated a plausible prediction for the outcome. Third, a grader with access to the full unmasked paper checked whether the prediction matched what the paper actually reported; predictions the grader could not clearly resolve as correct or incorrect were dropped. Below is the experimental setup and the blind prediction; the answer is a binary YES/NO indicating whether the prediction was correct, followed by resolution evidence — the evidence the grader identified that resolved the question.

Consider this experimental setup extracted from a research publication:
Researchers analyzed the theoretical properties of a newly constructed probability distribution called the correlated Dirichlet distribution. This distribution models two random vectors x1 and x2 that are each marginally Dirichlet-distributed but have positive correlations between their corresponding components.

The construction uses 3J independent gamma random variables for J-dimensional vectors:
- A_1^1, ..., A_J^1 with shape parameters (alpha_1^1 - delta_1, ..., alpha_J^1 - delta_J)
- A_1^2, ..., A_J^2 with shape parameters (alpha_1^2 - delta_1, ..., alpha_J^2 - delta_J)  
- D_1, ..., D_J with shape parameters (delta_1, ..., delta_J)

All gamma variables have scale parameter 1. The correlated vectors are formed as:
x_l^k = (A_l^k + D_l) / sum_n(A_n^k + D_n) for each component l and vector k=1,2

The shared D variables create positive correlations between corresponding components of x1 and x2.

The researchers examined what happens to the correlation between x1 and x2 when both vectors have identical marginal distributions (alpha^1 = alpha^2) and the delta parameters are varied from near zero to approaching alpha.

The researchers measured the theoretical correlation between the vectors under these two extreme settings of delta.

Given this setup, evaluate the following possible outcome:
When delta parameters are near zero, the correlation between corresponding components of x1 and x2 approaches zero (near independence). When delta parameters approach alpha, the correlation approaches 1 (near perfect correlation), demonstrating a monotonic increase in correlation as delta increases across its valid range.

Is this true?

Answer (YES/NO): YES